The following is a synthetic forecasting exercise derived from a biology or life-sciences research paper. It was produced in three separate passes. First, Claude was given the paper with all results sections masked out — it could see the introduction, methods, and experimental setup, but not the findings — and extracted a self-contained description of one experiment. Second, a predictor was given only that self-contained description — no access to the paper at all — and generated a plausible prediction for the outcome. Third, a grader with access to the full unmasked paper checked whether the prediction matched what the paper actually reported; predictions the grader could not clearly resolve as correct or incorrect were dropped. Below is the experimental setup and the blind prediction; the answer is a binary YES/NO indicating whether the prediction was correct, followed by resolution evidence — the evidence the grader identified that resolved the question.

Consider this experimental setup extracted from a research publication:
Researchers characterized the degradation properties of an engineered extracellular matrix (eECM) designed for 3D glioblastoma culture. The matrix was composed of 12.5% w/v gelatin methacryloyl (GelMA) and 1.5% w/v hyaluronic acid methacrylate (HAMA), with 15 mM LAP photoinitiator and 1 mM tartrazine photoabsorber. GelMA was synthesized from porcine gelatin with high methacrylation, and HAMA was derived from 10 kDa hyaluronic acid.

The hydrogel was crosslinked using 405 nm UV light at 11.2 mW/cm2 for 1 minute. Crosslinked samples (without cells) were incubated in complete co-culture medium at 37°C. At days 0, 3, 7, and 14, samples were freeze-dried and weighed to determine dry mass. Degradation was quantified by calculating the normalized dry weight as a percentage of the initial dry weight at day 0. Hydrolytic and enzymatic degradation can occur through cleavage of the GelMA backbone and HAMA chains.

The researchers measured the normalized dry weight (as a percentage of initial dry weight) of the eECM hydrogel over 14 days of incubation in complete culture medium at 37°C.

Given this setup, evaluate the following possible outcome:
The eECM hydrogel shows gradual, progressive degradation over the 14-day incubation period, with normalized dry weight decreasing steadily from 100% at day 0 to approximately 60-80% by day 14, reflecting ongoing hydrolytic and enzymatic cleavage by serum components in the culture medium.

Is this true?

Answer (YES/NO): NO